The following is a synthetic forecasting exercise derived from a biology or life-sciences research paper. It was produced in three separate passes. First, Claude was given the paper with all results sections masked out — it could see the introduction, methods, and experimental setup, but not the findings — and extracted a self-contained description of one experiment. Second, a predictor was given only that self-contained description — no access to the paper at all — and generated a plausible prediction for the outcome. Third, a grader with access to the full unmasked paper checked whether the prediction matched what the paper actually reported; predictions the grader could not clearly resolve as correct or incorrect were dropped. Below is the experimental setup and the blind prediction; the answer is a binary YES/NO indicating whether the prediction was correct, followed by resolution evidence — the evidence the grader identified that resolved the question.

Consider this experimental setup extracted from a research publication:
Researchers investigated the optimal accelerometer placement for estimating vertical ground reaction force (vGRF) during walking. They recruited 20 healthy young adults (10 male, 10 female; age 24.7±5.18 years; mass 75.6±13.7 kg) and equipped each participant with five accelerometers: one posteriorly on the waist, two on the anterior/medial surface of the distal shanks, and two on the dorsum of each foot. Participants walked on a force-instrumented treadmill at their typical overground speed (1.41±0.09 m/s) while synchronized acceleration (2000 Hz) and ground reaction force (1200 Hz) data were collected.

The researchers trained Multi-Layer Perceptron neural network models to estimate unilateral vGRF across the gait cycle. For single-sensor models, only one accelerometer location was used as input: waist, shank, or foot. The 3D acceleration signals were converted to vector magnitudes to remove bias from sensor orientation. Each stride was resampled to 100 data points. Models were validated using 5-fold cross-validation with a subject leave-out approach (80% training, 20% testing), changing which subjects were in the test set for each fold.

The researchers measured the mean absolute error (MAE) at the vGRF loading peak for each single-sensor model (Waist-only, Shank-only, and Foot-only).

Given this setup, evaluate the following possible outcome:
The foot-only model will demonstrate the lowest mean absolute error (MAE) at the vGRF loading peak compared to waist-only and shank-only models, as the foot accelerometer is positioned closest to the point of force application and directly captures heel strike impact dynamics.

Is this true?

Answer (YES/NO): NO